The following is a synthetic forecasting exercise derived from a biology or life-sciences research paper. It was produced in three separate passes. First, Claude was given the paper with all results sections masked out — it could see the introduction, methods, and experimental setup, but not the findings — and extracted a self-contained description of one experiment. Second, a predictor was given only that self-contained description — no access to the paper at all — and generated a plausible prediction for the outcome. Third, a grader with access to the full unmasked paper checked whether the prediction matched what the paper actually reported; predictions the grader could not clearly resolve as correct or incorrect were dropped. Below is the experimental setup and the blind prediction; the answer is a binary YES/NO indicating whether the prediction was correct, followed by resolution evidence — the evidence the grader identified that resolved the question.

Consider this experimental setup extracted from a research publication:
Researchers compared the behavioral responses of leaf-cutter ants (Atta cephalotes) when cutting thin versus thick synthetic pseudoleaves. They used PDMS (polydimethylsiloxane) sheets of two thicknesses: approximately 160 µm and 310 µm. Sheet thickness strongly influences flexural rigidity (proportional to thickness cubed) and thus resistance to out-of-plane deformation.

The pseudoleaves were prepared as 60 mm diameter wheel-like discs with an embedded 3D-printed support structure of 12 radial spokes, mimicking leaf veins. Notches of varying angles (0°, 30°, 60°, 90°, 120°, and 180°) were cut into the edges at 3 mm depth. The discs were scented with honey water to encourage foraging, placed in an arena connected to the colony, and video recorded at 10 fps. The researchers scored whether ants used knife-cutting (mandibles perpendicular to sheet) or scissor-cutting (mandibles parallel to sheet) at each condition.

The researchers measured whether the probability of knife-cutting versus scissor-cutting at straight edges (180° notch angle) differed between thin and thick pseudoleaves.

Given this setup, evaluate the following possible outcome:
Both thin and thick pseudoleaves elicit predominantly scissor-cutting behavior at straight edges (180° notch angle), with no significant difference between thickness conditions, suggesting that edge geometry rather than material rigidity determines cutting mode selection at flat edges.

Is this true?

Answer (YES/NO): NO